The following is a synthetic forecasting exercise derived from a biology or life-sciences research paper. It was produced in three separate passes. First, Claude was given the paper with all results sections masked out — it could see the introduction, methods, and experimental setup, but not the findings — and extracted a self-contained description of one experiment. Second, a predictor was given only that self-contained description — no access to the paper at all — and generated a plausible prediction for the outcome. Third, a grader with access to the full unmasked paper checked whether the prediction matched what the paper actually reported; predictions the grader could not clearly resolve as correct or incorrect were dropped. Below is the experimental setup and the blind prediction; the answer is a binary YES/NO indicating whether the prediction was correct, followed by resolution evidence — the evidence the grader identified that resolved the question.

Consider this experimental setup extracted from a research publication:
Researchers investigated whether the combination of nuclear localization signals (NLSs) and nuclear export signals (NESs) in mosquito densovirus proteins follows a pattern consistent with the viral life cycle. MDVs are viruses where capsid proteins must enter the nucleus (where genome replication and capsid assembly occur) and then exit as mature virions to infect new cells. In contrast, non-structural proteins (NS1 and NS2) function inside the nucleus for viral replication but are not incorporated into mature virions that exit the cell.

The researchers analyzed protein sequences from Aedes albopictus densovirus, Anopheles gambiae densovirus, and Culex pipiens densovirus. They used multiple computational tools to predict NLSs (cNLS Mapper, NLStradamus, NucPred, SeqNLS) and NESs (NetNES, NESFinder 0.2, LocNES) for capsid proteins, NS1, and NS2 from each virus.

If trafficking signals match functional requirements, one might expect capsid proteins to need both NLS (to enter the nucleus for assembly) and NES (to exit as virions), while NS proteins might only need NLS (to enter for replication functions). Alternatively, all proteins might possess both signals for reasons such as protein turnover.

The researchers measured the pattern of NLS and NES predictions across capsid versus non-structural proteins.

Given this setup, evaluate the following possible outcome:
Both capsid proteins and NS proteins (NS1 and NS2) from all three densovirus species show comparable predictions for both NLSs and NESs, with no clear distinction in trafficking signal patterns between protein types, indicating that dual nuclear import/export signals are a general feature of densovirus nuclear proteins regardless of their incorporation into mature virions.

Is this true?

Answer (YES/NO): NO